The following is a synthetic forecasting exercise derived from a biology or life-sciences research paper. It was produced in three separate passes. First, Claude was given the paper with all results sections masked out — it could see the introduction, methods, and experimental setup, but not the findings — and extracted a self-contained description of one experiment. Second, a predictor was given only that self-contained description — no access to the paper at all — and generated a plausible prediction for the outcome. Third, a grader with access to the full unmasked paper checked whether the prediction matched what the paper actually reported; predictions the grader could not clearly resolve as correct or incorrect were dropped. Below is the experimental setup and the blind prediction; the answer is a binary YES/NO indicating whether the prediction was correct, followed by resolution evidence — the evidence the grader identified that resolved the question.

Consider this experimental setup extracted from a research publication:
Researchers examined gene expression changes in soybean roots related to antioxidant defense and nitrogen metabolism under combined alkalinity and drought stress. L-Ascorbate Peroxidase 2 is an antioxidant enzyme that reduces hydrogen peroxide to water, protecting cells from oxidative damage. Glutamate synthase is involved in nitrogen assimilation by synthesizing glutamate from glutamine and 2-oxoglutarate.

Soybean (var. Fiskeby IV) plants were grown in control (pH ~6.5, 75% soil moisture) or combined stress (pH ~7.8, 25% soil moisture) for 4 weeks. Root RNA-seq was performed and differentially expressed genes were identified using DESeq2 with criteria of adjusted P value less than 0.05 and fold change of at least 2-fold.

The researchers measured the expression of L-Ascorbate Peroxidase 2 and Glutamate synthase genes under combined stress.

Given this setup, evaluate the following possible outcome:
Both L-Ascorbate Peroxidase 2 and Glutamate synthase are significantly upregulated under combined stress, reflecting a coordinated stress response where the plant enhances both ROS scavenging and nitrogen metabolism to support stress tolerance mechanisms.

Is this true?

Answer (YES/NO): YES